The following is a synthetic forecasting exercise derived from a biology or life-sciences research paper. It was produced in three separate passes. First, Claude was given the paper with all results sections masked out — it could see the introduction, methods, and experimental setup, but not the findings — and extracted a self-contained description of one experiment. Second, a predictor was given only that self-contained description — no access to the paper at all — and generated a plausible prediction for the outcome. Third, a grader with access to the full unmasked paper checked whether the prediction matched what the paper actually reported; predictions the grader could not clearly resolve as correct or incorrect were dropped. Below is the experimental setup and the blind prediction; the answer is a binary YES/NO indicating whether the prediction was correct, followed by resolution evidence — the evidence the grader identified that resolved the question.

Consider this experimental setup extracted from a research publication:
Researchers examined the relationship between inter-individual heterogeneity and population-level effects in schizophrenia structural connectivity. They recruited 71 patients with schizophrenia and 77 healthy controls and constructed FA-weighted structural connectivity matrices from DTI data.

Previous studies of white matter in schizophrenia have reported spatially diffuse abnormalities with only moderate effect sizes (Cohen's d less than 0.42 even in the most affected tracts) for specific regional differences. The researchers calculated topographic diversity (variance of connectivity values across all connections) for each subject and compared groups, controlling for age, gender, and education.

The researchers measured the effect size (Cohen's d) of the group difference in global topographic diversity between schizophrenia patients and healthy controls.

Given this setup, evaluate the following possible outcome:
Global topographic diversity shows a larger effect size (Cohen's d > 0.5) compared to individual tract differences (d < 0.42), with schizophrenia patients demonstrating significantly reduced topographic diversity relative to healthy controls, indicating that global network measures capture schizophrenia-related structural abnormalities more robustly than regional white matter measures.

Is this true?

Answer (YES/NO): YES